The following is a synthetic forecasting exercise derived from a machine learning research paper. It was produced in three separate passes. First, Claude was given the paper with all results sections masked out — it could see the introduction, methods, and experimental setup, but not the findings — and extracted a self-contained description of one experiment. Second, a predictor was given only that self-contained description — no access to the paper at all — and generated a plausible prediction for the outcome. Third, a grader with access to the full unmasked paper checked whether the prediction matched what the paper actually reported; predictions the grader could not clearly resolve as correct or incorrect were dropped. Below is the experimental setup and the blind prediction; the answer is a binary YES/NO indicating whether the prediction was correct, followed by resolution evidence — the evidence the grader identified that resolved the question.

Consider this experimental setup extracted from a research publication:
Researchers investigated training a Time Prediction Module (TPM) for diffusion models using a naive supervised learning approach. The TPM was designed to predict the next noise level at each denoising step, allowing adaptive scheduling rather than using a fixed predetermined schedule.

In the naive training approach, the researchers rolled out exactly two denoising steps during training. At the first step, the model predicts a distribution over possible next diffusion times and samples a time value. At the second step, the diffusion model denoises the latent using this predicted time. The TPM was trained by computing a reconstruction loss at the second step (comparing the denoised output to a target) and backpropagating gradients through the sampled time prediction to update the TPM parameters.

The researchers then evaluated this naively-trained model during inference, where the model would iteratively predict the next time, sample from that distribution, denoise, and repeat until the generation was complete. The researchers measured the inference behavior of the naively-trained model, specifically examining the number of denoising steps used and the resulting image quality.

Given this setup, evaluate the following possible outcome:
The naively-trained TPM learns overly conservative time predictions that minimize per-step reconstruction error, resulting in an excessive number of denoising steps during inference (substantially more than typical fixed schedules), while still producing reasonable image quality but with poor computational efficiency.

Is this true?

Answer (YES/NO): NO